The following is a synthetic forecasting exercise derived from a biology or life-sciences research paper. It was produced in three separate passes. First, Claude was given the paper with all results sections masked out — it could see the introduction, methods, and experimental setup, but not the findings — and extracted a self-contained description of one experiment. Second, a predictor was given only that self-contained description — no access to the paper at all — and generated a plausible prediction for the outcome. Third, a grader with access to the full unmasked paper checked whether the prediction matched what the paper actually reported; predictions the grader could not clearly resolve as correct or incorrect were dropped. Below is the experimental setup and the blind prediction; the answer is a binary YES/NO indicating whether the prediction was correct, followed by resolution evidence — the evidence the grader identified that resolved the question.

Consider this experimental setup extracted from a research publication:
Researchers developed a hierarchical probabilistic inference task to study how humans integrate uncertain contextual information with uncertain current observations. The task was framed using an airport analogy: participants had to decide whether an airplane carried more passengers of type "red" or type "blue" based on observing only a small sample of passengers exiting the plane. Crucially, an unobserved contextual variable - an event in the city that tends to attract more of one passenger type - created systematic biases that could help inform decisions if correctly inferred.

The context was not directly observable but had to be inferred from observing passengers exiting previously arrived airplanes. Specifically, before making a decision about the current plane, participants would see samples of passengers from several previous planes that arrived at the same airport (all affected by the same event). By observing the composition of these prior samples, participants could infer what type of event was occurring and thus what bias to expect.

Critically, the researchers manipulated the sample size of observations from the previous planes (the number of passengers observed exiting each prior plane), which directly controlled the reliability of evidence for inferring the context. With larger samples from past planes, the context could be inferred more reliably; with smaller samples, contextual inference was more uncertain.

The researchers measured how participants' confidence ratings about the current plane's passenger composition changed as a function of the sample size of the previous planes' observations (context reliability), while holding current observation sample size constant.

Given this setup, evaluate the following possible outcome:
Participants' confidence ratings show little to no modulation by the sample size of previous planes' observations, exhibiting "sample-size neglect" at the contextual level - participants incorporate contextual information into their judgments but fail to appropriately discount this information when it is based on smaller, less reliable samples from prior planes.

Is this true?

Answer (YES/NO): NO